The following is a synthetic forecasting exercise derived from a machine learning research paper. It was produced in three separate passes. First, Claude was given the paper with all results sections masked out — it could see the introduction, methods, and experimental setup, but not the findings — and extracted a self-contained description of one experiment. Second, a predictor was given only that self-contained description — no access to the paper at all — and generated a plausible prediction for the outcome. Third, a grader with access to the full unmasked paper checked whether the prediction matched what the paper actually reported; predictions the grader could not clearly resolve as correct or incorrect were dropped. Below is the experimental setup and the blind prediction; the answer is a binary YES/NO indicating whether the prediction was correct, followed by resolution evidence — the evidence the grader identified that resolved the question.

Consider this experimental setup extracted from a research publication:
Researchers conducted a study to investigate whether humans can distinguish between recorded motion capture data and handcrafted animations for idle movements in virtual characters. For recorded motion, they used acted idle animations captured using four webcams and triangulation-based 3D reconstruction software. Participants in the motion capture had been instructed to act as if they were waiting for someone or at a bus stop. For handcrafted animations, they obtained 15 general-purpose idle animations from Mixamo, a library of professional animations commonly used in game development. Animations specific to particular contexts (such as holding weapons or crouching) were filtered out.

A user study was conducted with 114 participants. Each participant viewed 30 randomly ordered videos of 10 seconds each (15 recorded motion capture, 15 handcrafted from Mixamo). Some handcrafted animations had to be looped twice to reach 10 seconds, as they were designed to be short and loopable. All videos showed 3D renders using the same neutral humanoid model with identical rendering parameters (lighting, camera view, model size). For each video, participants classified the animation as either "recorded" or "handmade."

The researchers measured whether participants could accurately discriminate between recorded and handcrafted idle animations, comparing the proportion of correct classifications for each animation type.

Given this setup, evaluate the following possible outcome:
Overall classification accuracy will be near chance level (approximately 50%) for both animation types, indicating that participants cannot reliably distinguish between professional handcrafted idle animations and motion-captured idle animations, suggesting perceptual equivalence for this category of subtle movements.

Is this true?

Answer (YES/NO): NO